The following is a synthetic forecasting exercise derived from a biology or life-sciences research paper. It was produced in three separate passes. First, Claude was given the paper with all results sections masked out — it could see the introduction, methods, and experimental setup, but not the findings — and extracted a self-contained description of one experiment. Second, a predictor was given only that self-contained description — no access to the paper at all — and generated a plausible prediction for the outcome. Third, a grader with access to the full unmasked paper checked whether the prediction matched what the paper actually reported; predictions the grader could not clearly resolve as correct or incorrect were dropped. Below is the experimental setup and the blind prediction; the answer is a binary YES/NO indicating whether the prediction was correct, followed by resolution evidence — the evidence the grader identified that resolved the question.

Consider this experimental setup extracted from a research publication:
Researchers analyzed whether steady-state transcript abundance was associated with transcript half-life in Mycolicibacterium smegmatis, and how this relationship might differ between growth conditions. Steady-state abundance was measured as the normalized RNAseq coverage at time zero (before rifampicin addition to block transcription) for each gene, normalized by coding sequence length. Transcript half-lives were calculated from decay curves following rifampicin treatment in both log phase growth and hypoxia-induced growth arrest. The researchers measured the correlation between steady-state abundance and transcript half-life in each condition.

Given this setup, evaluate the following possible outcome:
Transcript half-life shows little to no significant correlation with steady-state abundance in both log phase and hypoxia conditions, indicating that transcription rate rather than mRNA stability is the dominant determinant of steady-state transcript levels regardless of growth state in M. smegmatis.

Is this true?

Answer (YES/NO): NO